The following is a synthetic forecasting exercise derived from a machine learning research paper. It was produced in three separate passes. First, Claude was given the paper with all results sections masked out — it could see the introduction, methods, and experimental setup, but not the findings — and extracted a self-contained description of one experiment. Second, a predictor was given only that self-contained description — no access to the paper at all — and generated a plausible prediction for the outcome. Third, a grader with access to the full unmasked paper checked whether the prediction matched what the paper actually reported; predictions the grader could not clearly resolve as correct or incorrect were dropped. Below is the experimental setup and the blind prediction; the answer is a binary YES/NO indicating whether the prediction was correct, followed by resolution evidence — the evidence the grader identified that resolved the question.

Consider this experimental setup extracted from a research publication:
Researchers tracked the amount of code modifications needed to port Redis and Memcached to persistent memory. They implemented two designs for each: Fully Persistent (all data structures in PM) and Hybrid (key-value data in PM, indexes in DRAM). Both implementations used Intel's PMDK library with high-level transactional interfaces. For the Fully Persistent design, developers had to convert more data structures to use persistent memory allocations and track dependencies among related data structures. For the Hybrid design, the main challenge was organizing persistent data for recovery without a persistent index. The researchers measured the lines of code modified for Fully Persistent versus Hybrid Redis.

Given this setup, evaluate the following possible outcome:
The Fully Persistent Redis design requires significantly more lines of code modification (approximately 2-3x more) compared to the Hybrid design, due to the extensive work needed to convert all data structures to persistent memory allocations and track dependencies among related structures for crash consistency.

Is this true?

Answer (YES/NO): NO